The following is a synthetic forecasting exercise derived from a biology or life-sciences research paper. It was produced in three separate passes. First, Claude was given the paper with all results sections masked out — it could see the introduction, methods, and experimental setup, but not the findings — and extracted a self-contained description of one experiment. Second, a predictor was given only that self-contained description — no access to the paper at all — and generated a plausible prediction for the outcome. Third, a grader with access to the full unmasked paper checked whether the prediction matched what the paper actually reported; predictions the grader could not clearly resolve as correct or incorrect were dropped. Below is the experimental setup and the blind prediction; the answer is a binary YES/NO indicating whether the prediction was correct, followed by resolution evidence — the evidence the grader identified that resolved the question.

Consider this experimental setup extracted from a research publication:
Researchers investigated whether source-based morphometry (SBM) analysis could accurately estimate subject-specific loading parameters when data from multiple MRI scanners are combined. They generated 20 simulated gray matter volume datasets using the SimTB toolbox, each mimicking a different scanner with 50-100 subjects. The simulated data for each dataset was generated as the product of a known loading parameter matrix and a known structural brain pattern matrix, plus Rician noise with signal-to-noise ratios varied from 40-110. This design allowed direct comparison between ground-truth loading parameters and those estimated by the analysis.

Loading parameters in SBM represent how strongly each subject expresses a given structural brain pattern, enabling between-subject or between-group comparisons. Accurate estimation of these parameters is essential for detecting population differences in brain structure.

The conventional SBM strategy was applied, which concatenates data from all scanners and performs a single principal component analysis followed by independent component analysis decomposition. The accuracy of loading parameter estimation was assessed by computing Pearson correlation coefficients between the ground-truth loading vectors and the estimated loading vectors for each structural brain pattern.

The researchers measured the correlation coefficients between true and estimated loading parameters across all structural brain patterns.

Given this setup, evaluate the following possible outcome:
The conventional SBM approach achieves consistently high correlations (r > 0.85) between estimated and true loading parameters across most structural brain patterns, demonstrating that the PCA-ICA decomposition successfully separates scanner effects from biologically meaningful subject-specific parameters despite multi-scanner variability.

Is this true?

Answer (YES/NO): NO